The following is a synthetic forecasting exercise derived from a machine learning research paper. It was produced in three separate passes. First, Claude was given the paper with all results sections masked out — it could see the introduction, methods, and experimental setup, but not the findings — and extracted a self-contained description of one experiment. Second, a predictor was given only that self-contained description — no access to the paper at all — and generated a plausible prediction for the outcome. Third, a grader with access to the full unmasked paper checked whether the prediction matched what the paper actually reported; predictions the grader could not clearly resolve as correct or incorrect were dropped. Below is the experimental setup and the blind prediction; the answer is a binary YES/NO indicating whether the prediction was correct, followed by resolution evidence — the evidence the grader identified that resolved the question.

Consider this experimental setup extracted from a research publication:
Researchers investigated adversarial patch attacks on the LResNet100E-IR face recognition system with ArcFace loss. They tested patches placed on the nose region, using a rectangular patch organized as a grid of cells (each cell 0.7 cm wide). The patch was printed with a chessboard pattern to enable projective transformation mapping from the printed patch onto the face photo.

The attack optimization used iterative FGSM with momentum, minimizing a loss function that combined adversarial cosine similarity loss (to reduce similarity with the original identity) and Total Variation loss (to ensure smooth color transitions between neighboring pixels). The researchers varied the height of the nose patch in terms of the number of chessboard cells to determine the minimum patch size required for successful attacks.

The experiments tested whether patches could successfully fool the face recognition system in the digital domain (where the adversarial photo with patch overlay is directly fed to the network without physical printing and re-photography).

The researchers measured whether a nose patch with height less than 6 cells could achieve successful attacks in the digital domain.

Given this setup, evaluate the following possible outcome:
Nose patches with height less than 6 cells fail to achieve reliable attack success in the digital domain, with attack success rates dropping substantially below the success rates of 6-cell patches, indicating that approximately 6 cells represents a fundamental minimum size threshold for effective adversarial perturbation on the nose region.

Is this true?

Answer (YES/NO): YES